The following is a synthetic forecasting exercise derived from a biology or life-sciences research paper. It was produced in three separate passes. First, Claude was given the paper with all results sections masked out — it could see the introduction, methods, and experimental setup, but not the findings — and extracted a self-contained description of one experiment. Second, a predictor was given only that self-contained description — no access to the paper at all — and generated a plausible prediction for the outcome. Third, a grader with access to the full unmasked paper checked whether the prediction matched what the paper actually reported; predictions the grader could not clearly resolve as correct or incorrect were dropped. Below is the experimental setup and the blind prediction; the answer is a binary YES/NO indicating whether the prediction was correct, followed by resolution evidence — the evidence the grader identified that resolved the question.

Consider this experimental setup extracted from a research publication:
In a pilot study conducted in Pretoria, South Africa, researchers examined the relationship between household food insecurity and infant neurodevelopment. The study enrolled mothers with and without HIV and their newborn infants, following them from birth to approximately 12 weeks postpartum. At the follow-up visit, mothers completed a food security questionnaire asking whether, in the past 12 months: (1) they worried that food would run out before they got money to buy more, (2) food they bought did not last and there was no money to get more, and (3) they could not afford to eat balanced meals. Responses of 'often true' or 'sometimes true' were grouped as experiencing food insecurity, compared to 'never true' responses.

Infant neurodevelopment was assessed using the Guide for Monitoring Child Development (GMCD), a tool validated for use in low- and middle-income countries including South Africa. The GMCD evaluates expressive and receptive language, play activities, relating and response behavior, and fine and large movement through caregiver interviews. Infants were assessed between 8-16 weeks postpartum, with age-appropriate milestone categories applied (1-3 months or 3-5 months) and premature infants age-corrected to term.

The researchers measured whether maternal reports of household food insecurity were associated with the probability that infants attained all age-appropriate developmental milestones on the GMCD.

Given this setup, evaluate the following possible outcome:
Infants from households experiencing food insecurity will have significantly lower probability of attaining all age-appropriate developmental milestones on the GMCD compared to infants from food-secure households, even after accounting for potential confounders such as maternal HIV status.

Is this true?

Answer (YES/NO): NO